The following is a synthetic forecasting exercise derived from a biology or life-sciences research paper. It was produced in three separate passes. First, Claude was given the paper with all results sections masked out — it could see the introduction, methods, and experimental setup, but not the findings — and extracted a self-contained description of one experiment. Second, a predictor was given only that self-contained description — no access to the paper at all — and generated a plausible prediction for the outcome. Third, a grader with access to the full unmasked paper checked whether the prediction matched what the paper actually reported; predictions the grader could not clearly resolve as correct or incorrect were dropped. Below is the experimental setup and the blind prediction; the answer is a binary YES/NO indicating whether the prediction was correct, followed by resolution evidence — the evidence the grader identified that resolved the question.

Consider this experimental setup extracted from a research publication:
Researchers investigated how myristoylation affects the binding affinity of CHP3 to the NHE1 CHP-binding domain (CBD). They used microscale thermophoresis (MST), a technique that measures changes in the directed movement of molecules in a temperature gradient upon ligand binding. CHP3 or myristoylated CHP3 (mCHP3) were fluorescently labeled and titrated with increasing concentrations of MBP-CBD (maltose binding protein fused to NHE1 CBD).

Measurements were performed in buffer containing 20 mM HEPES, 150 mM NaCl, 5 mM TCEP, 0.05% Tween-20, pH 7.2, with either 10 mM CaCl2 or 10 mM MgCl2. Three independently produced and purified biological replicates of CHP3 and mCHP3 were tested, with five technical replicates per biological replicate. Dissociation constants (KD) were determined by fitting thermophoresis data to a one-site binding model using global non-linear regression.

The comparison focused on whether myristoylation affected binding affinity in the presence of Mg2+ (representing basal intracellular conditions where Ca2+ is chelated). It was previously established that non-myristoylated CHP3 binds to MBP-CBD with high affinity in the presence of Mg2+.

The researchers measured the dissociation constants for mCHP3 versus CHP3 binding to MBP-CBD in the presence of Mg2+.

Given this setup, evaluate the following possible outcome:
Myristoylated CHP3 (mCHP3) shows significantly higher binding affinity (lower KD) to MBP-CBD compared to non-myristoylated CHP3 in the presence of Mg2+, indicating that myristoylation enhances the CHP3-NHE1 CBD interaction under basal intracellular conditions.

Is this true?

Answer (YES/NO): NO